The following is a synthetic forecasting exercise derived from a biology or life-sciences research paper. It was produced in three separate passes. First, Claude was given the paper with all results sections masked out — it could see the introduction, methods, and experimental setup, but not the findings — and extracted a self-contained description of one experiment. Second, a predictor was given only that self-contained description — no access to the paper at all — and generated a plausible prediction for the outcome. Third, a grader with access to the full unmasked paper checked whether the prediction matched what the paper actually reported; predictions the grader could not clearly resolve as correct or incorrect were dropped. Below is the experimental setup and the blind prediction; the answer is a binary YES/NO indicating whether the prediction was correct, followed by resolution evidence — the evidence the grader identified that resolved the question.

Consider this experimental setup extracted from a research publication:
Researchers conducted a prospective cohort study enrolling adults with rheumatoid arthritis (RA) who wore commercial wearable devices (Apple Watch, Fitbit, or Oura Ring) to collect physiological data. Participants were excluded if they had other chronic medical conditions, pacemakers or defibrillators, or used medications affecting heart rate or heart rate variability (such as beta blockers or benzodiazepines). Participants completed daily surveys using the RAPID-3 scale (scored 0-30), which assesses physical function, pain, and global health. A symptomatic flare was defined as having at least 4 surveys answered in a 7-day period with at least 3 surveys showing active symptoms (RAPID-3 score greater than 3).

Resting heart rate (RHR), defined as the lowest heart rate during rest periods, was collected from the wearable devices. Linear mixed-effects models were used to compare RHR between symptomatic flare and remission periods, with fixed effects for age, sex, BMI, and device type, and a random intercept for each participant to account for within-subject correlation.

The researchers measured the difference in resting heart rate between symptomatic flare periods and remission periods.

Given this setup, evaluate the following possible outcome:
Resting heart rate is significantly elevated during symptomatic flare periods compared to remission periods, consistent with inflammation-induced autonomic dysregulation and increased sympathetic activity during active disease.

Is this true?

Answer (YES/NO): NO